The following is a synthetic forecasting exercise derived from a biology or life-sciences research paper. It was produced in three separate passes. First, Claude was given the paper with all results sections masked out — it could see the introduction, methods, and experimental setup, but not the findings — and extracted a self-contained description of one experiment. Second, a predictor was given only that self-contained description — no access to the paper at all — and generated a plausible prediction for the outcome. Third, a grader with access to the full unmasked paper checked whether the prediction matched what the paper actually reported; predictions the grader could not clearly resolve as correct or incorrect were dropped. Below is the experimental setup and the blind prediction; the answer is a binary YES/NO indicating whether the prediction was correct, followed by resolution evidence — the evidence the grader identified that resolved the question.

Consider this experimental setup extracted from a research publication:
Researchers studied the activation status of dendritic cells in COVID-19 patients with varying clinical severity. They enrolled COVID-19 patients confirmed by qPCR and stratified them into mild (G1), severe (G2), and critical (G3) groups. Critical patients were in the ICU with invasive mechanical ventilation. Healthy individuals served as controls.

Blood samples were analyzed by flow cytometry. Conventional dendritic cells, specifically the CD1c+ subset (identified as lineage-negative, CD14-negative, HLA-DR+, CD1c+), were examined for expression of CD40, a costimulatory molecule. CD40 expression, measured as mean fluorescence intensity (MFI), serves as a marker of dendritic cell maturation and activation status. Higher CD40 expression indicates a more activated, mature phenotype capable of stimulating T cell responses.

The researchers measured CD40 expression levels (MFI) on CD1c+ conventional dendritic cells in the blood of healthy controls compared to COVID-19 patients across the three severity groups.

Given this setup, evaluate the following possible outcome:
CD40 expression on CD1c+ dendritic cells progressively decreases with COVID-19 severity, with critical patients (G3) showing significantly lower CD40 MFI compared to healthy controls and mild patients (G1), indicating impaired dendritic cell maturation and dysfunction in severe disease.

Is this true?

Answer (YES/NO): NO